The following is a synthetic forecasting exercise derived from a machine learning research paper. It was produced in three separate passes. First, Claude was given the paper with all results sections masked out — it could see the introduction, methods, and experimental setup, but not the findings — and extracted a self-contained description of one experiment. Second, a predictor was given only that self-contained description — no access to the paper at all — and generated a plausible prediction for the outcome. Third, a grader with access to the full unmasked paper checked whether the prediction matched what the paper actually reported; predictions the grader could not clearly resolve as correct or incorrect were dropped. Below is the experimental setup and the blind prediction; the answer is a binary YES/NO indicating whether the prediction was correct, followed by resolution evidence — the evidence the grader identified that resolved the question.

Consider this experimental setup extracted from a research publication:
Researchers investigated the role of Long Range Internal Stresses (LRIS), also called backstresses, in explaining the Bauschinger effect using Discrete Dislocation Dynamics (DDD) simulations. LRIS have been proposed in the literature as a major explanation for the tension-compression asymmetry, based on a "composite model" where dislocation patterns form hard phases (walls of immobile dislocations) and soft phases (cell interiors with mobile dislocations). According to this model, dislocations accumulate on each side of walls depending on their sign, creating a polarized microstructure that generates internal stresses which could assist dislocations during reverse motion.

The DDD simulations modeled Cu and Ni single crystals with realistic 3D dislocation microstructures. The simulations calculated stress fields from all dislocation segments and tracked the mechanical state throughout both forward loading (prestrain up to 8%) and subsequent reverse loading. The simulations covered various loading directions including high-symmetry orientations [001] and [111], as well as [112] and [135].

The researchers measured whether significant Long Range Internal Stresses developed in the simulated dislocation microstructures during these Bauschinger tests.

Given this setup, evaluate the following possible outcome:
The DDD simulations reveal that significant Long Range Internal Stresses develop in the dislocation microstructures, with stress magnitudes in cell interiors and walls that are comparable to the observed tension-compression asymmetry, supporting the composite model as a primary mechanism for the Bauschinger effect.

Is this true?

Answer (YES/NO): NO